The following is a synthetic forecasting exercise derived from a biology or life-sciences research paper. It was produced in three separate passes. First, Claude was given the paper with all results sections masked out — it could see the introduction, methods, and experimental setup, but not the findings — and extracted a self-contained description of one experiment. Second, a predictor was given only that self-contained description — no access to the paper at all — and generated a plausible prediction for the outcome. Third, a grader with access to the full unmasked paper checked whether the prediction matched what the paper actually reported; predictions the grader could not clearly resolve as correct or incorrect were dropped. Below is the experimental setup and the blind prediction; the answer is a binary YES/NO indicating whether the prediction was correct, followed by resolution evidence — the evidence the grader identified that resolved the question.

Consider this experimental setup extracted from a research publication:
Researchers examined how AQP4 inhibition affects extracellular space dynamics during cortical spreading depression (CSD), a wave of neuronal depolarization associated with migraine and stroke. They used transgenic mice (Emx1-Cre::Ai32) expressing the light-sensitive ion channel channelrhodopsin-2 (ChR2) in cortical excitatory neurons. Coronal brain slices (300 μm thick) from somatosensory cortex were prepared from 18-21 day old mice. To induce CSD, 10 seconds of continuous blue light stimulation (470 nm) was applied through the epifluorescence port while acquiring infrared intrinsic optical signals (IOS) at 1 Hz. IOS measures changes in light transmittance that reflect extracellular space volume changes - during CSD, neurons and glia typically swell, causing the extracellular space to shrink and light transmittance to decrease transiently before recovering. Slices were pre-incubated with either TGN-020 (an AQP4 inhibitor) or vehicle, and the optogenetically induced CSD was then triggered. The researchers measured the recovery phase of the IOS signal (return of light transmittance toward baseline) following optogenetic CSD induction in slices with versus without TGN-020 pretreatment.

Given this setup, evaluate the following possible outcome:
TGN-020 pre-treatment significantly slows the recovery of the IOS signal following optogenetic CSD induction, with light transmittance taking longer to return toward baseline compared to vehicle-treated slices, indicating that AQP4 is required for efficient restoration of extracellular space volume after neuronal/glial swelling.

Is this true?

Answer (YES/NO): YES